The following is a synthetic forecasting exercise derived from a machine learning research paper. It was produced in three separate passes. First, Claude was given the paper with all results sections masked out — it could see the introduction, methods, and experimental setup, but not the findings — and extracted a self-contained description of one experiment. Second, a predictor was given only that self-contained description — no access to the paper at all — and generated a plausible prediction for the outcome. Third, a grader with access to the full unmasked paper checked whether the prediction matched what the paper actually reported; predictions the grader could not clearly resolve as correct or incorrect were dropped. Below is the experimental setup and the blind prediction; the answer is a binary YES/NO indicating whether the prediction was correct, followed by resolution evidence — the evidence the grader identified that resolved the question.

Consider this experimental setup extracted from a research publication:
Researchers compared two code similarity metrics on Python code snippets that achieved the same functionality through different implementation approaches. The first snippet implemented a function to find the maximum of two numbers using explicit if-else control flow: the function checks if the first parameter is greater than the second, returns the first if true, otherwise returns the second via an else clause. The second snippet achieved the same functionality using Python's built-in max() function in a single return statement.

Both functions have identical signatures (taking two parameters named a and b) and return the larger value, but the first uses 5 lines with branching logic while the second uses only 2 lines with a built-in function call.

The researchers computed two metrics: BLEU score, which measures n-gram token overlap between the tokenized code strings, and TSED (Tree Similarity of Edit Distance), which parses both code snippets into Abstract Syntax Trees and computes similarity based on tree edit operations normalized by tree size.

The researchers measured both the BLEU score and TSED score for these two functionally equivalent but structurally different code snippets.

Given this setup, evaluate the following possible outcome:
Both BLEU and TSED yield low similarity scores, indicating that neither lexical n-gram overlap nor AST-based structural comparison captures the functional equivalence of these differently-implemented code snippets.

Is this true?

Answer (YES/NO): NO